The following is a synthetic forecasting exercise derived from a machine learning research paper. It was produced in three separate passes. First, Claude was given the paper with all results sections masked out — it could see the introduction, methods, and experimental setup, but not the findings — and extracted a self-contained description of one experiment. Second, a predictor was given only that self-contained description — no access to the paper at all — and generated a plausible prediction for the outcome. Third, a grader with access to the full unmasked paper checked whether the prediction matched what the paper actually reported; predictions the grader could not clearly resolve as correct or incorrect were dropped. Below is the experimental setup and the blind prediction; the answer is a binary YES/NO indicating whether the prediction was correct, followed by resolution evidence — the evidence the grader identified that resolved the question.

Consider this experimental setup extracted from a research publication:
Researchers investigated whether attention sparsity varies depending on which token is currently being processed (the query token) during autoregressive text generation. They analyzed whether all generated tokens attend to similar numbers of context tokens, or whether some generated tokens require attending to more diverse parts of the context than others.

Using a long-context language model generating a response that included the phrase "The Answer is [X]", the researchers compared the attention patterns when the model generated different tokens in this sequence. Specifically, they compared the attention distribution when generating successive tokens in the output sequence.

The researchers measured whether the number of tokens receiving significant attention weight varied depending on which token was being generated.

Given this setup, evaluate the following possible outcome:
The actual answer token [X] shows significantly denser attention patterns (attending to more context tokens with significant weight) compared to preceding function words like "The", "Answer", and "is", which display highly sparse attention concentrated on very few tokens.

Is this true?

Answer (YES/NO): NO